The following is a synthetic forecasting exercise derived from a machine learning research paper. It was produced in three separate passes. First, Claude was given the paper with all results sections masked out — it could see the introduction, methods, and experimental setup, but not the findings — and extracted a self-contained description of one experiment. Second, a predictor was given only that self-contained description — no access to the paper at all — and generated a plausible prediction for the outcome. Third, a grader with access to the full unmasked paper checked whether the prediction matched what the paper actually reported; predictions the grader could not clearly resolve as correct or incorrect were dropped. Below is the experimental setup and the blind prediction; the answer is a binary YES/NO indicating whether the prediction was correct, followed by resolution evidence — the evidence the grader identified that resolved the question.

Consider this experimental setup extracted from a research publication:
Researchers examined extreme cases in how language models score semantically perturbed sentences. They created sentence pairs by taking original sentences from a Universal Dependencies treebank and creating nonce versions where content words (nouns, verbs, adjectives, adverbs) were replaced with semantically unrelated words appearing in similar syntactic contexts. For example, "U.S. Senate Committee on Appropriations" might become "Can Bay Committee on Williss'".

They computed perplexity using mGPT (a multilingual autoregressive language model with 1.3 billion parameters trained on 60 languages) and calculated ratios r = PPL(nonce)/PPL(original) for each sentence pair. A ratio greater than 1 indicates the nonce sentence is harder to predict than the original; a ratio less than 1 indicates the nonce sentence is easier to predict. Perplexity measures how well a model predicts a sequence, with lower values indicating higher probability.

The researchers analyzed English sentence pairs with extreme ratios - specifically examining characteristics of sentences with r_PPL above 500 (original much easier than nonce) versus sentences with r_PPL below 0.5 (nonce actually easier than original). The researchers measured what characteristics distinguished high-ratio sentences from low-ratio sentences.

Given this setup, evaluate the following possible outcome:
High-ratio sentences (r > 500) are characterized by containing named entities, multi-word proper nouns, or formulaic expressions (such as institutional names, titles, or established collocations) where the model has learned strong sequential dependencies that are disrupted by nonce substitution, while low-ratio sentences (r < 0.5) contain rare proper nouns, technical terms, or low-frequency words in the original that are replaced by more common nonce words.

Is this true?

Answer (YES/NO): YES